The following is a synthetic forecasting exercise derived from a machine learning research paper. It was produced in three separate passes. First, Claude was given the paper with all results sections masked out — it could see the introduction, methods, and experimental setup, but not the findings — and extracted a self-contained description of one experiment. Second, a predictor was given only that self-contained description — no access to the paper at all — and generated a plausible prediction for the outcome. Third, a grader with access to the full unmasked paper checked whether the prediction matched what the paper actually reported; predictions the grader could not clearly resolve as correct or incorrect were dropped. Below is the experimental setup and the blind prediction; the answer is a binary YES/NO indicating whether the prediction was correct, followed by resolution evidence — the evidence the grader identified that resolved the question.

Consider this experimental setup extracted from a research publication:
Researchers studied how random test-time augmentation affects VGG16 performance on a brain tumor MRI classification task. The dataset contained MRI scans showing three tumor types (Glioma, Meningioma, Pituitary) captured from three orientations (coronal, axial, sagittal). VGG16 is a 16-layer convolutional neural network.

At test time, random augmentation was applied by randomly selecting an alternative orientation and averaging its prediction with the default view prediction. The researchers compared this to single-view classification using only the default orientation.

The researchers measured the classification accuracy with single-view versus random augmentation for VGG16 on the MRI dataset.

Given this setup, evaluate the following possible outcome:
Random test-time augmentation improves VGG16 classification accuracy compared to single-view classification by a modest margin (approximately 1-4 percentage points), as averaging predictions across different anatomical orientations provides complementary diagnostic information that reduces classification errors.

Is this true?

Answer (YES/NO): NO